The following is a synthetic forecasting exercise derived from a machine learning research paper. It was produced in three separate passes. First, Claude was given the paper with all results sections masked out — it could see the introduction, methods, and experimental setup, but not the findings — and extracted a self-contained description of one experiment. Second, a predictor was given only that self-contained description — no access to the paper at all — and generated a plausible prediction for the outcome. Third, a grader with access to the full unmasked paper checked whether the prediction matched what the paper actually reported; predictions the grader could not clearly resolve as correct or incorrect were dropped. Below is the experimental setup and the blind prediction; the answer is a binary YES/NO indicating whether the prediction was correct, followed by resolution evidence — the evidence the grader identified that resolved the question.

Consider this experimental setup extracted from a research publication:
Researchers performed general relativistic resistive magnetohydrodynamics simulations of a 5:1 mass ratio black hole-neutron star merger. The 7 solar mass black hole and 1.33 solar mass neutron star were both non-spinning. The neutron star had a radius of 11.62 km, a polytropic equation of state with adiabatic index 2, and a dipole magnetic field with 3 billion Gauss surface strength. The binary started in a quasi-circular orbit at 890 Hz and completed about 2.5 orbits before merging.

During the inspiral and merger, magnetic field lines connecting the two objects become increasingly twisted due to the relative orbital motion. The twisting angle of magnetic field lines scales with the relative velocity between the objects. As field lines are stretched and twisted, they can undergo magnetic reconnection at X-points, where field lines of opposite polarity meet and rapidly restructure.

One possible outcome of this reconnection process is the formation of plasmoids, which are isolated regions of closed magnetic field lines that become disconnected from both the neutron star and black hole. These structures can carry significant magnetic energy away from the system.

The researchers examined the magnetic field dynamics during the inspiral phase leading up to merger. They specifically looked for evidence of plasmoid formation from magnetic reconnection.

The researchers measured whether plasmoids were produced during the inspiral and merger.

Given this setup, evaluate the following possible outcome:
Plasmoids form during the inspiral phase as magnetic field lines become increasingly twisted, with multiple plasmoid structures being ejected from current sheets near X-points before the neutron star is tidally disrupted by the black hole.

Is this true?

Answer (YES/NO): YES